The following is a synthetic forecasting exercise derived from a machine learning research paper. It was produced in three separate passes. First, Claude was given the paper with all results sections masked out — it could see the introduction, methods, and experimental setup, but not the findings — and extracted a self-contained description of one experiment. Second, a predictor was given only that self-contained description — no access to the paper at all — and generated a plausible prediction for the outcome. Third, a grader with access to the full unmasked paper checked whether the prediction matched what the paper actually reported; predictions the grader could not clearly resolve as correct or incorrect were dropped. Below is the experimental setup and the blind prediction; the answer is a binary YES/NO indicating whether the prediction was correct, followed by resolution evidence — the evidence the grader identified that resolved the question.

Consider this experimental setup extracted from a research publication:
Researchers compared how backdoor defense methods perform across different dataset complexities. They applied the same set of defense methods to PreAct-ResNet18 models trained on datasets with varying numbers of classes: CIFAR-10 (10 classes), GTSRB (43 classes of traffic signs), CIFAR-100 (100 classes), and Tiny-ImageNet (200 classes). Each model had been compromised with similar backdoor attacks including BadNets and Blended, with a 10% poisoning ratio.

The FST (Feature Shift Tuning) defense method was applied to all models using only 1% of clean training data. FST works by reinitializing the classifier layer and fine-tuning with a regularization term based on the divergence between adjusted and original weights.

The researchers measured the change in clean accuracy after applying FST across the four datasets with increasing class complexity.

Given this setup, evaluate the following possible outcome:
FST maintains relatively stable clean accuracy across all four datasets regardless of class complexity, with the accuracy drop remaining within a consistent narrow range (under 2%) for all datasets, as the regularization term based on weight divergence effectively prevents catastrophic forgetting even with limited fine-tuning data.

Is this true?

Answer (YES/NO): NO